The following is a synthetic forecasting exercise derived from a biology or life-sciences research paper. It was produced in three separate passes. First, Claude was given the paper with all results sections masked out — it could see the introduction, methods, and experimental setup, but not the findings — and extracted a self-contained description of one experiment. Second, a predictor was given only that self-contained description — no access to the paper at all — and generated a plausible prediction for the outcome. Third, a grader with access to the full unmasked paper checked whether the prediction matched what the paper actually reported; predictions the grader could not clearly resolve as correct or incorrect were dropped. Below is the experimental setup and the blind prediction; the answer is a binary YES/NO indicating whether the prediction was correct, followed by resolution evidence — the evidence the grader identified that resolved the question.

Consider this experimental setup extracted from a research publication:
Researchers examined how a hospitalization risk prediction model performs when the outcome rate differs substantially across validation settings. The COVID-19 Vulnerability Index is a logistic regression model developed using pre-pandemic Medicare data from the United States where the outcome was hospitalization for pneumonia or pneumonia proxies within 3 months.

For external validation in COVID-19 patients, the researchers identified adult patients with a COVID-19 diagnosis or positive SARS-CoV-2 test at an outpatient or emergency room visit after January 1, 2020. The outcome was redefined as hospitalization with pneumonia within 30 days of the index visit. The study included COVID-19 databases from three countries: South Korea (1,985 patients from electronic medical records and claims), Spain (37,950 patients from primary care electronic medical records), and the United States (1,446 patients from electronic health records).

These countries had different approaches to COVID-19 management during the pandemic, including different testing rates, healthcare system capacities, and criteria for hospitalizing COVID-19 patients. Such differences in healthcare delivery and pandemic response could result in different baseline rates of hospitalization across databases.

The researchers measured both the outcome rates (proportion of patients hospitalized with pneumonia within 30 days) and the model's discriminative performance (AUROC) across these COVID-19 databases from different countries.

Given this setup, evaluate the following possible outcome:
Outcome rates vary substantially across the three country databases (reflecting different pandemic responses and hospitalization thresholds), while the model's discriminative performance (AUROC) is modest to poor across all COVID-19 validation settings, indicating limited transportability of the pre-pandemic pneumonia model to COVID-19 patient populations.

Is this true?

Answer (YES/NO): YES